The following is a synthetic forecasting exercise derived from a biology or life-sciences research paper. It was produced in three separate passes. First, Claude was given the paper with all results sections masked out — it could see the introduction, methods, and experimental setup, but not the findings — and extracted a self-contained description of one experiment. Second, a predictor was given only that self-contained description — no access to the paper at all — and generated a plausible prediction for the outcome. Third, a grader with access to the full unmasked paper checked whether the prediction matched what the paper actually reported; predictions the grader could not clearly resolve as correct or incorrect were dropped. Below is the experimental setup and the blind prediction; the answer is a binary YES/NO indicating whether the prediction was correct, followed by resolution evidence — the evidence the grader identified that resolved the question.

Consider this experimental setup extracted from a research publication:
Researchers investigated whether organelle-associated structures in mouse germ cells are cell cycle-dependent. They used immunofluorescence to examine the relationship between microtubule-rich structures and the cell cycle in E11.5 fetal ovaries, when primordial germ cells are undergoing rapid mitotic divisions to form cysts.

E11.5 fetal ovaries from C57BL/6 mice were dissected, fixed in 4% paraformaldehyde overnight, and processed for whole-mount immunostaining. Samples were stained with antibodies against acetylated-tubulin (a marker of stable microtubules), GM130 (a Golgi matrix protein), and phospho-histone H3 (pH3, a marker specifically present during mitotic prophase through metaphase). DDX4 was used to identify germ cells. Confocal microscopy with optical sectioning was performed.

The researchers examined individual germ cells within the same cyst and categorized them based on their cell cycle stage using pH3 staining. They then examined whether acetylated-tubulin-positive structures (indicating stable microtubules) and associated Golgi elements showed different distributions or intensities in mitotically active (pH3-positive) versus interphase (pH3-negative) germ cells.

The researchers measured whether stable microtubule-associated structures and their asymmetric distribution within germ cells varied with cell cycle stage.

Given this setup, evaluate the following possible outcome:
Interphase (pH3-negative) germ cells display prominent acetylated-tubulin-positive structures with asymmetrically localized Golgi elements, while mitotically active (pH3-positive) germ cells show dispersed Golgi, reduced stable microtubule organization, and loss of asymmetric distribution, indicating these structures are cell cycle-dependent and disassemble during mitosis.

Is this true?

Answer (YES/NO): YES